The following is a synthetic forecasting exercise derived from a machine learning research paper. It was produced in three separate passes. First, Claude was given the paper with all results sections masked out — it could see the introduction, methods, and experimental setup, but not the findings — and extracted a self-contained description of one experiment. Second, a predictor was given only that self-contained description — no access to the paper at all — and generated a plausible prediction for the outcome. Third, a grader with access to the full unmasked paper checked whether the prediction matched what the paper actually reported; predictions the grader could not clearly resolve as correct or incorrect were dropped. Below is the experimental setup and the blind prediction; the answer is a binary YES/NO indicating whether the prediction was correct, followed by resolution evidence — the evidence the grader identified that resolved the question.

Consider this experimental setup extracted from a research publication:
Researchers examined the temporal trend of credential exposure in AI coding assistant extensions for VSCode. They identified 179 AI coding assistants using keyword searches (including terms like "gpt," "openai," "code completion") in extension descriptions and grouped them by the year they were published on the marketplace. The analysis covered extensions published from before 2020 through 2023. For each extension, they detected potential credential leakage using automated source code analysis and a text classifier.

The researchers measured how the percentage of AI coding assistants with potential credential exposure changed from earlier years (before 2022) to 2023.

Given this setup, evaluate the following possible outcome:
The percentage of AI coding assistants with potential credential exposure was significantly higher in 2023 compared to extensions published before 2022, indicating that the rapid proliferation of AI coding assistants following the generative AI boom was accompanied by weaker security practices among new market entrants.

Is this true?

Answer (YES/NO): YES